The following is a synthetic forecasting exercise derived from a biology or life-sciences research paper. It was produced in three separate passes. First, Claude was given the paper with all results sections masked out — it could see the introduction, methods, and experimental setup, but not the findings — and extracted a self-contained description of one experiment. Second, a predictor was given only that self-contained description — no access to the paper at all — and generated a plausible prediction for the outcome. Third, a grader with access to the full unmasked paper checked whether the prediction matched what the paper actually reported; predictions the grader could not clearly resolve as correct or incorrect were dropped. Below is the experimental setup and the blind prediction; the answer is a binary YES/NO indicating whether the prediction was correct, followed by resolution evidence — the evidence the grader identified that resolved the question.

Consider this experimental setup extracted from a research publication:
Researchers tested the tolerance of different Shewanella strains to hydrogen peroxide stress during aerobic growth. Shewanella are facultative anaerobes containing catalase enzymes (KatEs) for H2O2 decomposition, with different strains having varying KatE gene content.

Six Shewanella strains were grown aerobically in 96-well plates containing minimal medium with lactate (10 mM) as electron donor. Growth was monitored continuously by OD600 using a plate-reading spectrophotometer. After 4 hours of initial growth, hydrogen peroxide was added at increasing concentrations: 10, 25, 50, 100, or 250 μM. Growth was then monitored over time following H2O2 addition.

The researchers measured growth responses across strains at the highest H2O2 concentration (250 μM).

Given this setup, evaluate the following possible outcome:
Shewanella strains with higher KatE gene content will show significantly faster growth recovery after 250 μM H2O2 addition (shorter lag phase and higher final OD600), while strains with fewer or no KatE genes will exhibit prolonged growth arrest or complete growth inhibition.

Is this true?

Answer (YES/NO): NO